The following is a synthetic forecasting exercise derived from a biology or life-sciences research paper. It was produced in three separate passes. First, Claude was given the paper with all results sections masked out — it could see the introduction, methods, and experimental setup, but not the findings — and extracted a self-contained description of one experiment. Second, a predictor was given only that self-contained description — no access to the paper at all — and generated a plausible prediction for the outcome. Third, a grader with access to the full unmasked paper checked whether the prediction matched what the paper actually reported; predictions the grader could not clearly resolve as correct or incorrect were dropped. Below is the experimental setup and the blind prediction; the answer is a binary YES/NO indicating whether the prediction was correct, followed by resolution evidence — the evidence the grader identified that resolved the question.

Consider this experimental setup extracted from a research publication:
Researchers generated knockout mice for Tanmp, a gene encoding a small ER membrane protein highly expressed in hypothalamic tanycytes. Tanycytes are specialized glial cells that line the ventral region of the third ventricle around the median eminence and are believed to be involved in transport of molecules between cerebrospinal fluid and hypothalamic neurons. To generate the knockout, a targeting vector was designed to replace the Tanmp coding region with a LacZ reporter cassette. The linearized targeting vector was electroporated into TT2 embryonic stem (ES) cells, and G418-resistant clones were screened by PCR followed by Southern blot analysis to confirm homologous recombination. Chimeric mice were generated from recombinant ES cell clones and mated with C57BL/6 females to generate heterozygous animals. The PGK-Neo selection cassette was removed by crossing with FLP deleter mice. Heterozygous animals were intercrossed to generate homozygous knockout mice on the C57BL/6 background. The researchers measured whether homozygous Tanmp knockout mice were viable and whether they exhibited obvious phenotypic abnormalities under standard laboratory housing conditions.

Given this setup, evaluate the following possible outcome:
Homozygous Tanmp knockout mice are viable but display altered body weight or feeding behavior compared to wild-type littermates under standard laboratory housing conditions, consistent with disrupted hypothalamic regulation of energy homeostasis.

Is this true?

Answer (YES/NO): NO